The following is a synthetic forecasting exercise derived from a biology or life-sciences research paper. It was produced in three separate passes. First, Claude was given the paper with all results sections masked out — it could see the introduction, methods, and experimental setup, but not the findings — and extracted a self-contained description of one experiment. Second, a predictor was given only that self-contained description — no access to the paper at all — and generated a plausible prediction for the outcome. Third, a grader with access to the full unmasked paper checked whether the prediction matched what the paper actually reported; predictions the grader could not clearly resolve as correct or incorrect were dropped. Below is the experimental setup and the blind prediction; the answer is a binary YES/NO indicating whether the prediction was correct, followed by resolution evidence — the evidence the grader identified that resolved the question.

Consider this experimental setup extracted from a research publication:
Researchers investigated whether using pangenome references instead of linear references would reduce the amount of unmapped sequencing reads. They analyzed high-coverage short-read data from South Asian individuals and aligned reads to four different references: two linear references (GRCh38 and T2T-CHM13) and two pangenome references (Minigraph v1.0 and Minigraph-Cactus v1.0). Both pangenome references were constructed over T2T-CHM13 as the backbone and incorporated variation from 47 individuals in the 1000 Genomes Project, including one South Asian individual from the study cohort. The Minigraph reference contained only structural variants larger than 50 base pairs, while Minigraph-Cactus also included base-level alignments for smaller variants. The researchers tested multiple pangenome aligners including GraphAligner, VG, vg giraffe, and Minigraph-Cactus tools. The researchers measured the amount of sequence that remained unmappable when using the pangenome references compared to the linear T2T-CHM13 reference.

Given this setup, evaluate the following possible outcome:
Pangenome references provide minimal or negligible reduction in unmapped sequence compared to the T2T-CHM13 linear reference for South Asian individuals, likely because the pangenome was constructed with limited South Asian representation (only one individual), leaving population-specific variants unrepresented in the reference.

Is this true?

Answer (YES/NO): NO